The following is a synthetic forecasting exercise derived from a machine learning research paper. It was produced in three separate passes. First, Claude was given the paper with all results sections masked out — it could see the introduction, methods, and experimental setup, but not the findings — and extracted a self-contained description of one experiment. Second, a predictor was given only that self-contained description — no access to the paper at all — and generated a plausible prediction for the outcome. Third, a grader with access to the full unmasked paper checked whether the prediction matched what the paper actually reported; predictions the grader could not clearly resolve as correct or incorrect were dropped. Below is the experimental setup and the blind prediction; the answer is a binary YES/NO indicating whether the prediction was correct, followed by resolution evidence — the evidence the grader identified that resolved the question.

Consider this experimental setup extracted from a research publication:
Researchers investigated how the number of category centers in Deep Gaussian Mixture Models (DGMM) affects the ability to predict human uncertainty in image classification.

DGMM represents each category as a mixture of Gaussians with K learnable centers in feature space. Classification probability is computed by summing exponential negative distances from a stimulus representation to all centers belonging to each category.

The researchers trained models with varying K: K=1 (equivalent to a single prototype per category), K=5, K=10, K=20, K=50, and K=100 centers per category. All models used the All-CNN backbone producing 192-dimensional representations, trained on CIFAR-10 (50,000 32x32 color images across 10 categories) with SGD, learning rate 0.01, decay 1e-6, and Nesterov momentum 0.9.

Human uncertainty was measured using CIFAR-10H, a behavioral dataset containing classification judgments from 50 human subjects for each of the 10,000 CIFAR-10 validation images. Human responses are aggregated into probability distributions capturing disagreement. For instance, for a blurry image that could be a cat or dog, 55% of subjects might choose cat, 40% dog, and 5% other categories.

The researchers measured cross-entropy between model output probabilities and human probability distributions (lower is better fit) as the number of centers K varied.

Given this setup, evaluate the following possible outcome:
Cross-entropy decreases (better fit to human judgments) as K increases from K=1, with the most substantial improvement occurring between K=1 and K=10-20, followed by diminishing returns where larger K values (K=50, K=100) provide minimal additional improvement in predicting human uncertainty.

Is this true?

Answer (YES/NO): NO